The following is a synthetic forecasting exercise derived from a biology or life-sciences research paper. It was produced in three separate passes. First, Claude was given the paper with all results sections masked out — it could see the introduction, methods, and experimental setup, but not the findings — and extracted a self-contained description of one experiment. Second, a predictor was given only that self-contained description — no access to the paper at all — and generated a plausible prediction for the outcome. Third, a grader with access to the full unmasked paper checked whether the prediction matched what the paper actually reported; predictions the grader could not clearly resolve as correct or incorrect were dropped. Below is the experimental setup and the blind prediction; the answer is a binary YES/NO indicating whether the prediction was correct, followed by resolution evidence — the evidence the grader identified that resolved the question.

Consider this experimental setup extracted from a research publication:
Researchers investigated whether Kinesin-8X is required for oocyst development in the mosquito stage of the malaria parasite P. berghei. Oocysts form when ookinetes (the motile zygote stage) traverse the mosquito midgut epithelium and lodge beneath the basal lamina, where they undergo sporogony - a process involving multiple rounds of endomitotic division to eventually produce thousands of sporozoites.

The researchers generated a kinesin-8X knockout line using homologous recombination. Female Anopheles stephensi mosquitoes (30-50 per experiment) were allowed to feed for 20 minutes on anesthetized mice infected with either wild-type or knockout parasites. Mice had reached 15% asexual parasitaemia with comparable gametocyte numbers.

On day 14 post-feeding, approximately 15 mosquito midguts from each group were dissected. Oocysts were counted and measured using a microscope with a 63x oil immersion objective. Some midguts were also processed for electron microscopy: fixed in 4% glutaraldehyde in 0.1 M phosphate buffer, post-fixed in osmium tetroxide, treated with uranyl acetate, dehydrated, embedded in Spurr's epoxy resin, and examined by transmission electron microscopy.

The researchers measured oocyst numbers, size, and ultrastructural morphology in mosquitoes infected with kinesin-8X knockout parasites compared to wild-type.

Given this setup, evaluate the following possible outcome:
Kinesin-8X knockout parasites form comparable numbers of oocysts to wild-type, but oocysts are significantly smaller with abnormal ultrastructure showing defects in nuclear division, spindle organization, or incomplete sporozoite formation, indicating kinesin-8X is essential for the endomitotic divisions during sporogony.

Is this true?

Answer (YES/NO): NO